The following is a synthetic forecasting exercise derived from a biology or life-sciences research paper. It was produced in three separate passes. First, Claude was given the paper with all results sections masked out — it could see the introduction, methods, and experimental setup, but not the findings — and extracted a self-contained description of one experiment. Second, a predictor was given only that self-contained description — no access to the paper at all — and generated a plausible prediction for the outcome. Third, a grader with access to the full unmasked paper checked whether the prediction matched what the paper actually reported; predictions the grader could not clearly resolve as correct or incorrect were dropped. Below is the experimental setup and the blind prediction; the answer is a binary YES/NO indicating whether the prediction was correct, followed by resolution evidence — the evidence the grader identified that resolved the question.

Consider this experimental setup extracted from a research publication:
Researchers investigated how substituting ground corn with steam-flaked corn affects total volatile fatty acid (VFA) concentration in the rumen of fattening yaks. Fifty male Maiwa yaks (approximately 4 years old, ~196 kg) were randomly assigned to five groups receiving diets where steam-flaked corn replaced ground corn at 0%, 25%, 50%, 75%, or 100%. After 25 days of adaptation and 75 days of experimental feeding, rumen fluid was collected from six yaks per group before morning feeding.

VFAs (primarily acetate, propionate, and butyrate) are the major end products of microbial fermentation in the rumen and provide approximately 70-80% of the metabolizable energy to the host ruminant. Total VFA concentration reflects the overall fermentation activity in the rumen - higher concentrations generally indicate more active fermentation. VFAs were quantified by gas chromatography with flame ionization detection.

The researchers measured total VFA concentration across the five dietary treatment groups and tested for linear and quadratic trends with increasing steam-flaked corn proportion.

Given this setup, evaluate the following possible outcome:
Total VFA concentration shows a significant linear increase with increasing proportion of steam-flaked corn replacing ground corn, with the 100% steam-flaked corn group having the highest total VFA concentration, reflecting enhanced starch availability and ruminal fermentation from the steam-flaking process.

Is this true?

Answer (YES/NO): YES